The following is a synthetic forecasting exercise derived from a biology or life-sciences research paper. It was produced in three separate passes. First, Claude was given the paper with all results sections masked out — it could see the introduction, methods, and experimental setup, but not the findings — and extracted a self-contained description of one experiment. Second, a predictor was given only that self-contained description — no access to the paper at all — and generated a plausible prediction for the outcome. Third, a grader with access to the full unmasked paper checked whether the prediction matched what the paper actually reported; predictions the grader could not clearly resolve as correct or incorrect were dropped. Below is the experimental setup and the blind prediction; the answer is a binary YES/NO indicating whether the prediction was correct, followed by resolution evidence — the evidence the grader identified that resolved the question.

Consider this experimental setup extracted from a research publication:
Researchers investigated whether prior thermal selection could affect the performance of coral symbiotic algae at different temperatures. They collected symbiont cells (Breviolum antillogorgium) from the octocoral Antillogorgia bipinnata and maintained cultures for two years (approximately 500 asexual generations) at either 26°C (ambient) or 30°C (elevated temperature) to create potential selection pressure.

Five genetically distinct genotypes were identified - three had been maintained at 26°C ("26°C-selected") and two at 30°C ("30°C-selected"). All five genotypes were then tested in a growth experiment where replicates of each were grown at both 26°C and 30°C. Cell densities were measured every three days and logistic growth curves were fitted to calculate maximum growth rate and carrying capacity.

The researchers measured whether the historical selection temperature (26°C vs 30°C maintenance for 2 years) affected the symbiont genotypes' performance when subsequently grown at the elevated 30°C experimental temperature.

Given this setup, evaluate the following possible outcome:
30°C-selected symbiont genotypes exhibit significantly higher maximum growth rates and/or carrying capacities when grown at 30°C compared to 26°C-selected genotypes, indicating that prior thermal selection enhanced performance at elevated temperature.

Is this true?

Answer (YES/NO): NO